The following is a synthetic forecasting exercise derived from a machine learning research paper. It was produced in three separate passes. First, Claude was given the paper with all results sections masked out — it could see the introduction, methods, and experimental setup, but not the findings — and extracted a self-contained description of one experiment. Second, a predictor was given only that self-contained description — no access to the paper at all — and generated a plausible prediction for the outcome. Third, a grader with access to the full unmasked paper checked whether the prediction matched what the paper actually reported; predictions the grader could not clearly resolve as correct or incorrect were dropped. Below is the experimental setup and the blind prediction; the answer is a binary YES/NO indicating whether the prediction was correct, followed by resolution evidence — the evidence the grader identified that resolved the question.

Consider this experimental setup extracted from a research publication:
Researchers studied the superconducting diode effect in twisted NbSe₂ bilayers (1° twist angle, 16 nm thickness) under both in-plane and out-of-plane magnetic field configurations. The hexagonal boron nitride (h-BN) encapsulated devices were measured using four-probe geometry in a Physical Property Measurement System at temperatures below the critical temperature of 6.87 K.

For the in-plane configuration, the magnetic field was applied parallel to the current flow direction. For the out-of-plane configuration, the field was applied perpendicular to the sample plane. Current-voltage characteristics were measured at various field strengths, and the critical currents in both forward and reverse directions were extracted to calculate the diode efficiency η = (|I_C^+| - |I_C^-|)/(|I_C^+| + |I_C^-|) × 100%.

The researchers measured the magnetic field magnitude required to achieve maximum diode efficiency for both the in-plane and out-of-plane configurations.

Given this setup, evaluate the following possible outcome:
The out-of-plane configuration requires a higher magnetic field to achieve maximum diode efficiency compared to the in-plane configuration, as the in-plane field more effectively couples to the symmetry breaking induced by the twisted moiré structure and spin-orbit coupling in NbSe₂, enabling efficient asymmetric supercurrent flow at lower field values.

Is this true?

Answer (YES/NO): NO